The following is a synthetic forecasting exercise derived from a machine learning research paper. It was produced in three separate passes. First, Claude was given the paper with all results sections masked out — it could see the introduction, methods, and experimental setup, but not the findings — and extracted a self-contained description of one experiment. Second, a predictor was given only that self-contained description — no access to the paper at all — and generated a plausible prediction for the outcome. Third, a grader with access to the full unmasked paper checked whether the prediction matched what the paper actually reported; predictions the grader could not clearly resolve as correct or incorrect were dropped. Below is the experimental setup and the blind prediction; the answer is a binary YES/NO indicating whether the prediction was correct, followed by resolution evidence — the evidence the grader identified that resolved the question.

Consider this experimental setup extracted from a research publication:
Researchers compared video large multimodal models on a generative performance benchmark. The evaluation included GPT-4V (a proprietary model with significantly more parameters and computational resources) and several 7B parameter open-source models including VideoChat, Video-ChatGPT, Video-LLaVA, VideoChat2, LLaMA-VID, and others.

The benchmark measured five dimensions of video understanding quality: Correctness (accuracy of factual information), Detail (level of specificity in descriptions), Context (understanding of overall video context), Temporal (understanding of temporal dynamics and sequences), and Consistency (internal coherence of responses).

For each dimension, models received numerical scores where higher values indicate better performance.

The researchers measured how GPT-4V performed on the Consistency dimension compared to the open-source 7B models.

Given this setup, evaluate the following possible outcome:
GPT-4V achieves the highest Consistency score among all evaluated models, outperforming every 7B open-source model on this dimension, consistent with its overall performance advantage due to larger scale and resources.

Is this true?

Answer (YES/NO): NO